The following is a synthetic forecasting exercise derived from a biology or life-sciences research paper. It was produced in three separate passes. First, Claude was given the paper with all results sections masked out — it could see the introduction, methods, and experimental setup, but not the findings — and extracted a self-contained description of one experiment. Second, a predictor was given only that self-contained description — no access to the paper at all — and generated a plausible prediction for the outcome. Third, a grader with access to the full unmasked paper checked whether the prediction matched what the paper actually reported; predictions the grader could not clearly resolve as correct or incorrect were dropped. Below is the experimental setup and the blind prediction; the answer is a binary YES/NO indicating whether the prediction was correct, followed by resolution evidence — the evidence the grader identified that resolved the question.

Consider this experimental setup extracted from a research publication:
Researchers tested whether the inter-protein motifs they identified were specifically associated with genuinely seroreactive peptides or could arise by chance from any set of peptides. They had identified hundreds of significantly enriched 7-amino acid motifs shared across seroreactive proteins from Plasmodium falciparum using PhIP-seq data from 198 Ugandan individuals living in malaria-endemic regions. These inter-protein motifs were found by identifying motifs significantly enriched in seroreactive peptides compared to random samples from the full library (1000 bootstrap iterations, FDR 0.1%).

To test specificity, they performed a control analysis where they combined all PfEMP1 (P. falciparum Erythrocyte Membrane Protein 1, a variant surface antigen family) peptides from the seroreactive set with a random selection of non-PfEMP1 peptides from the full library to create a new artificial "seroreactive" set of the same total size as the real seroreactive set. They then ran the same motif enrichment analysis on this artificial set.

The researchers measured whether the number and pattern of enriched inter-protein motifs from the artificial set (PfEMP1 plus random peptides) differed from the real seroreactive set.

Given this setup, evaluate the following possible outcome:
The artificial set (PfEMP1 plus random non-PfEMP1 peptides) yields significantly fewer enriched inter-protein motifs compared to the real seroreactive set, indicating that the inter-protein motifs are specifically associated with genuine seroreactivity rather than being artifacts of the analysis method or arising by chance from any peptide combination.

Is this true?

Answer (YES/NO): YES